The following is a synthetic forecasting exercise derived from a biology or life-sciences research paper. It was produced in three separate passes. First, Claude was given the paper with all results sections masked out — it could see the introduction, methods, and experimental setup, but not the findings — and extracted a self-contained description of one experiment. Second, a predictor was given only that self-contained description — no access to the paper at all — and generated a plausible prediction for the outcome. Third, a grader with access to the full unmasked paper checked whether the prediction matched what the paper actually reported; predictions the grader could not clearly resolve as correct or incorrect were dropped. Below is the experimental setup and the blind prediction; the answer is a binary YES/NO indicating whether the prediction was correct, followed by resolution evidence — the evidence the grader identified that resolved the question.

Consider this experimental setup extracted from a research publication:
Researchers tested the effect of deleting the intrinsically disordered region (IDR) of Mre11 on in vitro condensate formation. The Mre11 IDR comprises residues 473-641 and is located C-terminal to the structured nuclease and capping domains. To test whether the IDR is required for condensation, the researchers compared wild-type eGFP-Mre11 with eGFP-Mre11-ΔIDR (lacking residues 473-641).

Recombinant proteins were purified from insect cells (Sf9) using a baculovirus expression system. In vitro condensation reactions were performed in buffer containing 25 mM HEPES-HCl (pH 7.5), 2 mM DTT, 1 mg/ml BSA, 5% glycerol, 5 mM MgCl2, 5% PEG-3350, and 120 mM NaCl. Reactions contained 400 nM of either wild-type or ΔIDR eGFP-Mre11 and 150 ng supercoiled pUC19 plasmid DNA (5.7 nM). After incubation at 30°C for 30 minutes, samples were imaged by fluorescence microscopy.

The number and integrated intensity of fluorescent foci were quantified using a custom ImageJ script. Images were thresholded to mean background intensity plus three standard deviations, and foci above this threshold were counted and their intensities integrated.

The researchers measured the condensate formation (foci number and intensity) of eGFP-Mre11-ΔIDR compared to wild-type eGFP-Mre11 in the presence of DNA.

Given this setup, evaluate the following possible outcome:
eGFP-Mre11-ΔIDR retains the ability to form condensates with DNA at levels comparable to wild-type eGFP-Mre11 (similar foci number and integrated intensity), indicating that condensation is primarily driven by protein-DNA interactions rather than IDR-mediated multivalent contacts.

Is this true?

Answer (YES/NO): NO